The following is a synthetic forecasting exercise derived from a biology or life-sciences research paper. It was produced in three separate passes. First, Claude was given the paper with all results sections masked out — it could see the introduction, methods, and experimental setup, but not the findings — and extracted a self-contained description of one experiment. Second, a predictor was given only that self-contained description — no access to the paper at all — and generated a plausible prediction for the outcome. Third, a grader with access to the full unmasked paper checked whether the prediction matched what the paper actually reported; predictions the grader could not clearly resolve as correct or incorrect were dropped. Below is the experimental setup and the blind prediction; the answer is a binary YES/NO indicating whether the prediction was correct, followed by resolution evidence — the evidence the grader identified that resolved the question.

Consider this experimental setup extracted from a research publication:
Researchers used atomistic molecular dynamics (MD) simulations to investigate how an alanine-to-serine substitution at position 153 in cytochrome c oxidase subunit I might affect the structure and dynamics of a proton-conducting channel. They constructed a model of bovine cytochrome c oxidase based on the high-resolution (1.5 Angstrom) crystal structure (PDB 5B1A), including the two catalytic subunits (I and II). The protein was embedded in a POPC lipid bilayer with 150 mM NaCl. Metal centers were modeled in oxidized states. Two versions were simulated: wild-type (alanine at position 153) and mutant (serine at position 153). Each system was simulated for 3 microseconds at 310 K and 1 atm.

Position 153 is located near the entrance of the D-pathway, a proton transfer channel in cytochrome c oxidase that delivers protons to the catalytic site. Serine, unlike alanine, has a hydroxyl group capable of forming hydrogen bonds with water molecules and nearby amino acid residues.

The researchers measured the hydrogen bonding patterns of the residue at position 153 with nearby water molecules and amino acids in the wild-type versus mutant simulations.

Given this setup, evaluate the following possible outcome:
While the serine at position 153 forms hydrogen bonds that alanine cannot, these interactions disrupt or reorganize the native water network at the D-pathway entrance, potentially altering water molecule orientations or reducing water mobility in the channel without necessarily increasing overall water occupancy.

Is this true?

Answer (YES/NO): NO